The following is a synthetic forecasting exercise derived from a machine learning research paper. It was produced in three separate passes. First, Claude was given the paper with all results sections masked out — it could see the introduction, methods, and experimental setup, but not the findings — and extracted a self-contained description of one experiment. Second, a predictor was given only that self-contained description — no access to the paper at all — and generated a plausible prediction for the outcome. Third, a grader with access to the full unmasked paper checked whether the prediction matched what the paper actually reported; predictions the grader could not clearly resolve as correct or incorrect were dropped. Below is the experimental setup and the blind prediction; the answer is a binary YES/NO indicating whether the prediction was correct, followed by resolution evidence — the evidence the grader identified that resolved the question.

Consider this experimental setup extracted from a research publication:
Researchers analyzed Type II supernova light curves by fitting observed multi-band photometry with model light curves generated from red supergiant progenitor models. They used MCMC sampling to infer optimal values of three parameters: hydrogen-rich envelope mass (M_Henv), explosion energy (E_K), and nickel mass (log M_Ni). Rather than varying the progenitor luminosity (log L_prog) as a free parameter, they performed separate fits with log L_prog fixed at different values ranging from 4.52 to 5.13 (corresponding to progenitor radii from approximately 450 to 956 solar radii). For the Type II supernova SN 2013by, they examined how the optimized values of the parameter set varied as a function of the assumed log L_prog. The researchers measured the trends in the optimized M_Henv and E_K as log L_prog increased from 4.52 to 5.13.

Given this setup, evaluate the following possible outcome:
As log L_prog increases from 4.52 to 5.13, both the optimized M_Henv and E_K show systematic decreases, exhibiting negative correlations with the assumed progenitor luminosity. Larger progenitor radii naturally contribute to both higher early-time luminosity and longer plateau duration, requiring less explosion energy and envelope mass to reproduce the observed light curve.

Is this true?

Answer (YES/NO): YES